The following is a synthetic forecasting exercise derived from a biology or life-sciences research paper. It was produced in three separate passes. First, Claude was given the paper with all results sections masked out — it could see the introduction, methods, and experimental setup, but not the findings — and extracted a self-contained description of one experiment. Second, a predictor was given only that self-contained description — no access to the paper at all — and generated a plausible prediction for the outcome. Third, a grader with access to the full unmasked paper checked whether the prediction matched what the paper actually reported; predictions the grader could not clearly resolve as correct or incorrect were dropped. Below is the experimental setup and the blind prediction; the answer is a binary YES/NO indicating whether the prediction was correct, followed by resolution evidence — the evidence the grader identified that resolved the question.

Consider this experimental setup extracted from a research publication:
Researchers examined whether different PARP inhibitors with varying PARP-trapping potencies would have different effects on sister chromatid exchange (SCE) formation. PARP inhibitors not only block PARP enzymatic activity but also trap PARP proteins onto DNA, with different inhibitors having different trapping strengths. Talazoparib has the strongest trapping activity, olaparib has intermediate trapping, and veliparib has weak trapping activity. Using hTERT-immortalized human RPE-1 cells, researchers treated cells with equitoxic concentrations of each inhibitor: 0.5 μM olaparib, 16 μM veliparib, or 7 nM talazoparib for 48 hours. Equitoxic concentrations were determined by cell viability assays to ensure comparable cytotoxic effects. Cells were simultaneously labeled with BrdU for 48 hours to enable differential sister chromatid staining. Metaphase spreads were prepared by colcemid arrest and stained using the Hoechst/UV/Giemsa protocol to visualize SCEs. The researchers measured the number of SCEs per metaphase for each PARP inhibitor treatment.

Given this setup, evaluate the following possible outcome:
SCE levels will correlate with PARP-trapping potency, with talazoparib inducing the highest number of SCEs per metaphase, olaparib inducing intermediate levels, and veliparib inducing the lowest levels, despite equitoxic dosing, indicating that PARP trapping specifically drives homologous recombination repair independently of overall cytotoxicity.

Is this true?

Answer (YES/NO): NO